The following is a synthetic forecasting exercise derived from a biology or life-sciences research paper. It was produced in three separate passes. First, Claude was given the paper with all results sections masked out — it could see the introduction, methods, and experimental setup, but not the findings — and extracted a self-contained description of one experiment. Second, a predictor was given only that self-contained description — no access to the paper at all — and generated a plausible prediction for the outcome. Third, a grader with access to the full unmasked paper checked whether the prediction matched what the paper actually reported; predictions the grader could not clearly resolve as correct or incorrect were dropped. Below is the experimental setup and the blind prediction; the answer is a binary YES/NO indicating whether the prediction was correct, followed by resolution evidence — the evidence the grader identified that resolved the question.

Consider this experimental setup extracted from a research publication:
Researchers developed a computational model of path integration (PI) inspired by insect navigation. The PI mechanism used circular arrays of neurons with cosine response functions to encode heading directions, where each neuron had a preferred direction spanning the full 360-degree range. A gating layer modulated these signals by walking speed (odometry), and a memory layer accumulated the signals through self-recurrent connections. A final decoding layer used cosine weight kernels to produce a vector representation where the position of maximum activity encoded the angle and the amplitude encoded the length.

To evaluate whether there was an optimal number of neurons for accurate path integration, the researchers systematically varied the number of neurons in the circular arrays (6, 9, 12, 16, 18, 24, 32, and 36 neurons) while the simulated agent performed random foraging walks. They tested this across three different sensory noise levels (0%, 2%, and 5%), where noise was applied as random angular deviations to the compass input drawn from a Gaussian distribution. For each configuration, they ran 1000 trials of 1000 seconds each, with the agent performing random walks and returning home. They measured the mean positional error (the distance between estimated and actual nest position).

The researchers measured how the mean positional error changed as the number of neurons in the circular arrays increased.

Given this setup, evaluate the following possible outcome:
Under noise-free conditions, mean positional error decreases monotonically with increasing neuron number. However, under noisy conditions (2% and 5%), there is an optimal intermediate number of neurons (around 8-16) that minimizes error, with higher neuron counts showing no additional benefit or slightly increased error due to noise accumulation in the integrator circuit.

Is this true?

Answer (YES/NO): NO